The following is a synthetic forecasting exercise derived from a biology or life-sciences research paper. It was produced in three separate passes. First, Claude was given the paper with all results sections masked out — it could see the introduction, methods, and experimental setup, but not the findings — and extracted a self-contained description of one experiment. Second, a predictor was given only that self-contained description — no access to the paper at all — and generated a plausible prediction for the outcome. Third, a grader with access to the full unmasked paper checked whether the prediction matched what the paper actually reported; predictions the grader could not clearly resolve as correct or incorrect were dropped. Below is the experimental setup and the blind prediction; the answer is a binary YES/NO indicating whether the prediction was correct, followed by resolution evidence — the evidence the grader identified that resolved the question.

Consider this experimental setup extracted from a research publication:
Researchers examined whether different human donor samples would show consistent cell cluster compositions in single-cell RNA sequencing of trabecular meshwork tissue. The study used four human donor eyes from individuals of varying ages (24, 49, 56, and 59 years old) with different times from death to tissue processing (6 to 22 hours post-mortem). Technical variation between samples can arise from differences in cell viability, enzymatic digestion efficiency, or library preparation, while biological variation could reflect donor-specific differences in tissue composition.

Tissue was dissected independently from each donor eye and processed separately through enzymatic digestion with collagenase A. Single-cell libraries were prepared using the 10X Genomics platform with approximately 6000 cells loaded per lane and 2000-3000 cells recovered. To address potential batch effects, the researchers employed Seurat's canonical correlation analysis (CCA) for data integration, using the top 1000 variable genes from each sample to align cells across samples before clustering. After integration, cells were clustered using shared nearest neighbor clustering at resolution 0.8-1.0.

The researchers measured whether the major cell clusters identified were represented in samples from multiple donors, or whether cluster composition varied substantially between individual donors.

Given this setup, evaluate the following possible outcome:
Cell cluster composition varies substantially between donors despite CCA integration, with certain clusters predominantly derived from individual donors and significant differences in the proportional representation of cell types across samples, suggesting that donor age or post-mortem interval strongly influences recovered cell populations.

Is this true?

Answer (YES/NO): NO